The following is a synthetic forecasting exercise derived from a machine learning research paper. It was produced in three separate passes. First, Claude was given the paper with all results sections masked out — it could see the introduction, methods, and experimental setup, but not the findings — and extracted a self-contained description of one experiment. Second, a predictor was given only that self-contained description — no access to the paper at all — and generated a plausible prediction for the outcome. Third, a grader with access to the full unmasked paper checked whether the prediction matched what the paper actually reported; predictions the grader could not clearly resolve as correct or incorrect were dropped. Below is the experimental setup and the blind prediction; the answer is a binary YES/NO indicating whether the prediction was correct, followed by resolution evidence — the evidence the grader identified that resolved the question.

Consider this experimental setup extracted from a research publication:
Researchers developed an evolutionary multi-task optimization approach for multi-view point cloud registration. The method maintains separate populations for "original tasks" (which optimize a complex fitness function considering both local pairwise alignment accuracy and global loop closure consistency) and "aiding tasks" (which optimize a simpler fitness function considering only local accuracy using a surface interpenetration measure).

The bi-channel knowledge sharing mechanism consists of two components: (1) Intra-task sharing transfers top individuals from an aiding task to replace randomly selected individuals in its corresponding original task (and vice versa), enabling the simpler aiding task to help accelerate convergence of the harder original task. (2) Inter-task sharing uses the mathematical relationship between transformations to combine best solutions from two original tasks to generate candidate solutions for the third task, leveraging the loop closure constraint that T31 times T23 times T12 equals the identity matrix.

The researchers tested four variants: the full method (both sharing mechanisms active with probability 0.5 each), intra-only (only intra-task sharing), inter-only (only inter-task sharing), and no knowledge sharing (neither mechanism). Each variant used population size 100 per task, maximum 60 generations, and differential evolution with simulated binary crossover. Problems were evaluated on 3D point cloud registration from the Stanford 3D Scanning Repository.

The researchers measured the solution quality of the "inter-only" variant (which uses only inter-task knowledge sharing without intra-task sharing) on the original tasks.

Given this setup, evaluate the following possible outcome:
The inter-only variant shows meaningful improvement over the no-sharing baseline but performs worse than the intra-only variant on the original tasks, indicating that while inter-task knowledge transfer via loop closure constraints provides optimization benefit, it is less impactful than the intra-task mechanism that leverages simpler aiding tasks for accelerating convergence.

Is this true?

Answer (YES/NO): NO